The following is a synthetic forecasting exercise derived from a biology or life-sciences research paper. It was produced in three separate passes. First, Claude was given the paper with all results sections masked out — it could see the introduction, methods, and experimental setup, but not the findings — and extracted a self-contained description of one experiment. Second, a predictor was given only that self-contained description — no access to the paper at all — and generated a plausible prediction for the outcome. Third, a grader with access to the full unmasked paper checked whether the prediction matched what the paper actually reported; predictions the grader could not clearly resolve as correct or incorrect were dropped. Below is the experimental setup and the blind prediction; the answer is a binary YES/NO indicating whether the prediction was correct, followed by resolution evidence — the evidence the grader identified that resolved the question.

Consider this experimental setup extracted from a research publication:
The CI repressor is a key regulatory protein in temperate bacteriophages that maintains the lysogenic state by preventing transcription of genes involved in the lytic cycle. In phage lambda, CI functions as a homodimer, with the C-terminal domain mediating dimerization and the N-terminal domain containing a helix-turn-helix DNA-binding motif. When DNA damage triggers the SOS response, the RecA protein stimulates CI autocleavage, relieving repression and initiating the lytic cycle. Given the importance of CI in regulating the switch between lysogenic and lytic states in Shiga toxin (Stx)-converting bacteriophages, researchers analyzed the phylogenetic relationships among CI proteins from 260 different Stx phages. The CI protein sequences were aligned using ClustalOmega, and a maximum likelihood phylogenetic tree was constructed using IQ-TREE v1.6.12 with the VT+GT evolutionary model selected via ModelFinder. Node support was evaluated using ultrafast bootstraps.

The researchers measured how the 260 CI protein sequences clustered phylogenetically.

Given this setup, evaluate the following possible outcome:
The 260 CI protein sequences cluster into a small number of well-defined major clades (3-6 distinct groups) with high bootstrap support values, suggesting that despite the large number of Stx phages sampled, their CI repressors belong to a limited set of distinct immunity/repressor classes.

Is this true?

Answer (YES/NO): NO